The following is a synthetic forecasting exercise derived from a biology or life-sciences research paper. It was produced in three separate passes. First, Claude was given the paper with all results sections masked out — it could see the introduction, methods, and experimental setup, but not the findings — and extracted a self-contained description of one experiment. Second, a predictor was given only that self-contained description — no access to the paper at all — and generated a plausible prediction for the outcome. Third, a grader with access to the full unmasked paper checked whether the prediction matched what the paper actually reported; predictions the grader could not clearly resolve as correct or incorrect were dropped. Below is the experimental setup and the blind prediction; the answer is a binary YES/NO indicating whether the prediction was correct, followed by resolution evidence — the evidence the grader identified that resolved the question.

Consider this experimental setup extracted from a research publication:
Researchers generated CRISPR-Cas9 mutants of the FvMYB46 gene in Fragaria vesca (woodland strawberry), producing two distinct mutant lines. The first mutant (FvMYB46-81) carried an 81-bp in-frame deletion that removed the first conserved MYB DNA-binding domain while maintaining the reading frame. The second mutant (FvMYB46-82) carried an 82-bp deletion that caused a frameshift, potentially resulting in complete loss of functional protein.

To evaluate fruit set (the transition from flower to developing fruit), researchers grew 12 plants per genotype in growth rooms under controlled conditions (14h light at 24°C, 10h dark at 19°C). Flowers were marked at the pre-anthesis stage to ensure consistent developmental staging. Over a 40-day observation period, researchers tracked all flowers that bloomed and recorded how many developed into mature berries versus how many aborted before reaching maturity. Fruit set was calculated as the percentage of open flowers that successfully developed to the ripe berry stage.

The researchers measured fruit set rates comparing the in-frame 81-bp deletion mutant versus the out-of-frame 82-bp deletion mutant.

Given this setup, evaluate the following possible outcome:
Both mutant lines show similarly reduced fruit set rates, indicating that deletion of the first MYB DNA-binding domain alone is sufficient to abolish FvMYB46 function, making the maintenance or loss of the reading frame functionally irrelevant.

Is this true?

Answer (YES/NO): NO